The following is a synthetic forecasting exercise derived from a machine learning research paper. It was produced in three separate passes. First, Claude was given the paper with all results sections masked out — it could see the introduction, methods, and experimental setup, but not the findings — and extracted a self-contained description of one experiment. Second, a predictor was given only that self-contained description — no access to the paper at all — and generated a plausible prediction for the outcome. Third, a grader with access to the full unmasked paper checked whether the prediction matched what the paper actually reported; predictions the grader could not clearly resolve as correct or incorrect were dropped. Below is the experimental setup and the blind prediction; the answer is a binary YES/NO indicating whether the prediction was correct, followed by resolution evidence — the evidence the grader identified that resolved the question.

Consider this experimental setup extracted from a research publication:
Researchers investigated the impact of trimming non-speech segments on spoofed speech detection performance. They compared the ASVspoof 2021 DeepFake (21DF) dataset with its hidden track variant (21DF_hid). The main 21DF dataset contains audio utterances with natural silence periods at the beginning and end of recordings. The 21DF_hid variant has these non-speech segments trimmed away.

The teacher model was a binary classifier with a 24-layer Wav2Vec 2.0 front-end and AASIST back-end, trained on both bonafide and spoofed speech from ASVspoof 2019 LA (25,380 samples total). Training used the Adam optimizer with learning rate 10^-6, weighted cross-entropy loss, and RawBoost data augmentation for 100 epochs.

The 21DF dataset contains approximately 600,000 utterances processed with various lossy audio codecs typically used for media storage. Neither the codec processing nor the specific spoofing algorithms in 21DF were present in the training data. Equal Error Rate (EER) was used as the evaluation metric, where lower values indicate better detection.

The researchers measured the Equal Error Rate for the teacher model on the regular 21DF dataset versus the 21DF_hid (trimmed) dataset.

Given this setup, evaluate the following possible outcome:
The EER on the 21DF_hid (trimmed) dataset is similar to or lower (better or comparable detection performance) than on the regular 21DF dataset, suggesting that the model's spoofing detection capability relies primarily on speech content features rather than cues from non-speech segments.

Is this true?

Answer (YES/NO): NO